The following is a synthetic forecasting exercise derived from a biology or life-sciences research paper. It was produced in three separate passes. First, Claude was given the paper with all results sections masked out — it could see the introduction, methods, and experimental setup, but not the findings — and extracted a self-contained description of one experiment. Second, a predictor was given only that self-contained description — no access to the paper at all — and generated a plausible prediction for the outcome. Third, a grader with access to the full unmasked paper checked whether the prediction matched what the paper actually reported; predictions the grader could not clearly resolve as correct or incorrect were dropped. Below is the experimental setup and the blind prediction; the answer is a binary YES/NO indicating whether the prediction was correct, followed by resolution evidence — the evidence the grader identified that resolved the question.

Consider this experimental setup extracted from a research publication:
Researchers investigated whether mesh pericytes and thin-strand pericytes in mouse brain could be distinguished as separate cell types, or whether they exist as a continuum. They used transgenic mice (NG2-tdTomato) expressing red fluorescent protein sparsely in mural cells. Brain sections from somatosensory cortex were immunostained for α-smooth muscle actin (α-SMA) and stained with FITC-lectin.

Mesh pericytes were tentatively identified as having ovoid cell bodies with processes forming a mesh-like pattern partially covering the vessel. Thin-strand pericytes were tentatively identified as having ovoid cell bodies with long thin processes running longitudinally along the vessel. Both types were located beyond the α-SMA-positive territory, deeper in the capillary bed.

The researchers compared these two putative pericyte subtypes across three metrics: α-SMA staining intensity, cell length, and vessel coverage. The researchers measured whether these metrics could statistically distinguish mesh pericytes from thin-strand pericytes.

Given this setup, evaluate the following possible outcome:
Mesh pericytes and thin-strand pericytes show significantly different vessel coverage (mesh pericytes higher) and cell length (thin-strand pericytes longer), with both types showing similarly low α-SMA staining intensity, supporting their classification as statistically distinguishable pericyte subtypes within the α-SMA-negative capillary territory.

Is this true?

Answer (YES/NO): NO